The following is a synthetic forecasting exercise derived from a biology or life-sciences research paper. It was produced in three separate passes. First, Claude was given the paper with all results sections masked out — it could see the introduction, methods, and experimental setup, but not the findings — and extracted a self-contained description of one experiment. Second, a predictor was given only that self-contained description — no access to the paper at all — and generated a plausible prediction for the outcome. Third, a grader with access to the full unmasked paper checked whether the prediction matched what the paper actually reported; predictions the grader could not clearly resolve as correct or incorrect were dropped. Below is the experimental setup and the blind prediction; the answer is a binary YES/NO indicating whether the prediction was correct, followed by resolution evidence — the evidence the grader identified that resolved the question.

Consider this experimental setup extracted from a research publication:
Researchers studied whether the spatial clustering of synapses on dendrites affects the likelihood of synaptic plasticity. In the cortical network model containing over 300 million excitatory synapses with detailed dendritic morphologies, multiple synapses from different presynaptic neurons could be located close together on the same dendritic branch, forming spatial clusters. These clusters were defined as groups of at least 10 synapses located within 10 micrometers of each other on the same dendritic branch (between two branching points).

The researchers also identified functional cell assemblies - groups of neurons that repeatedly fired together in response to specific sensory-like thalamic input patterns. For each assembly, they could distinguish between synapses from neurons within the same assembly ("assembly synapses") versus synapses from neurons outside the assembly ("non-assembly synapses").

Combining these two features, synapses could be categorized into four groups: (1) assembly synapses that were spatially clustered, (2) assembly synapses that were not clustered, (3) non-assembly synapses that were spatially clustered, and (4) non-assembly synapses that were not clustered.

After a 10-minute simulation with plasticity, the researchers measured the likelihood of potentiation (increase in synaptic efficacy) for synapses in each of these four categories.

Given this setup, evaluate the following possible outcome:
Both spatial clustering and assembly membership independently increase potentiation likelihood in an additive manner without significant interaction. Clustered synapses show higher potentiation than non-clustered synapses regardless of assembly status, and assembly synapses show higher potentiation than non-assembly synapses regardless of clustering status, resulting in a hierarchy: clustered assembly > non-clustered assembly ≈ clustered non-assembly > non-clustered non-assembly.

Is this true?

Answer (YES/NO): NO